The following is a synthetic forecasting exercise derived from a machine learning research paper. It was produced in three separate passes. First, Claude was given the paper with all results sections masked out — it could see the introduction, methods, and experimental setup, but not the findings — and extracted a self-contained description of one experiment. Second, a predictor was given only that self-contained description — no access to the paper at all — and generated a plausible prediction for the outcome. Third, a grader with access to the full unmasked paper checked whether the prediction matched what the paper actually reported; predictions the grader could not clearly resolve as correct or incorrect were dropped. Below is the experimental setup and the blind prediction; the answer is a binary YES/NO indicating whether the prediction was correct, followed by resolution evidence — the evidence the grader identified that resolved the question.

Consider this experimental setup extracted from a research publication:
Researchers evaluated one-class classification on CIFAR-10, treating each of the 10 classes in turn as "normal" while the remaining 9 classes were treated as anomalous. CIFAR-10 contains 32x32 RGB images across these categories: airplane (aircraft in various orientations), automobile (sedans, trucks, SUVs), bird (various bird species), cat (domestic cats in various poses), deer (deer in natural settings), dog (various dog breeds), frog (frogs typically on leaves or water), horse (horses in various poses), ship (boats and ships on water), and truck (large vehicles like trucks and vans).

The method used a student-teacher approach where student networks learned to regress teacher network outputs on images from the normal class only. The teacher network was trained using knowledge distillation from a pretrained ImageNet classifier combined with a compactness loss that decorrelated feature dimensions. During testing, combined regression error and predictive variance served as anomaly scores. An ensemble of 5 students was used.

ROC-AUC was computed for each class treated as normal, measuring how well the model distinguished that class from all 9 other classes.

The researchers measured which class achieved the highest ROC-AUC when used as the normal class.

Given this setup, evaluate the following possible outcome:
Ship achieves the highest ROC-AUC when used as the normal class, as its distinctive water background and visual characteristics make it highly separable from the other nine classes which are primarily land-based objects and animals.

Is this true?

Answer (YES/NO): NO